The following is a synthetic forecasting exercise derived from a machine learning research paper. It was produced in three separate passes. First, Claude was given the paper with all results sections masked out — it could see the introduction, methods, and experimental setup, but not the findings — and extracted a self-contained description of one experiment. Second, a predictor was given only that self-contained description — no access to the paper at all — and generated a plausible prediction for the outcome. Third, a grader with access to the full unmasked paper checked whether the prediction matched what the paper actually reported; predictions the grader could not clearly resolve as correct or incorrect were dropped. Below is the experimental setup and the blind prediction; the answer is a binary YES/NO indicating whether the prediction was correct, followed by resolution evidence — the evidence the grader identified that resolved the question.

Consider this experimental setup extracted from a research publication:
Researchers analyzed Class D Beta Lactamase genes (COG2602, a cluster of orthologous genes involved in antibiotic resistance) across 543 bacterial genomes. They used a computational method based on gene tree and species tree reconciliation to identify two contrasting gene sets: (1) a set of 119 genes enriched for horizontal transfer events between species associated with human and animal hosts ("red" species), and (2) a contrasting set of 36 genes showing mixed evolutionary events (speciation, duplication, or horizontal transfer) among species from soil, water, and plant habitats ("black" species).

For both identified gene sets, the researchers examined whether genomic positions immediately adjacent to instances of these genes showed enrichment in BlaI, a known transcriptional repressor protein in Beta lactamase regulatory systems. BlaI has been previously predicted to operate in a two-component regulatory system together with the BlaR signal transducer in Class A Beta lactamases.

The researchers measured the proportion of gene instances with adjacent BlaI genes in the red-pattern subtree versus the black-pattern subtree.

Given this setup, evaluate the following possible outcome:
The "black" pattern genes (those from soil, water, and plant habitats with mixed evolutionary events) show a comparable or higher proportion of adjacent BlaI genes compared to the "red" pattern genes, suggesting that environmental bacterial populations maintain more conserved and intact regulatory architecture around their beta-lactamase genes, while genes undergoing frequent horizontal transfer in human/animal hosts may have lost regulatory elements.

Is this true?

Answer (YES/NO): NO